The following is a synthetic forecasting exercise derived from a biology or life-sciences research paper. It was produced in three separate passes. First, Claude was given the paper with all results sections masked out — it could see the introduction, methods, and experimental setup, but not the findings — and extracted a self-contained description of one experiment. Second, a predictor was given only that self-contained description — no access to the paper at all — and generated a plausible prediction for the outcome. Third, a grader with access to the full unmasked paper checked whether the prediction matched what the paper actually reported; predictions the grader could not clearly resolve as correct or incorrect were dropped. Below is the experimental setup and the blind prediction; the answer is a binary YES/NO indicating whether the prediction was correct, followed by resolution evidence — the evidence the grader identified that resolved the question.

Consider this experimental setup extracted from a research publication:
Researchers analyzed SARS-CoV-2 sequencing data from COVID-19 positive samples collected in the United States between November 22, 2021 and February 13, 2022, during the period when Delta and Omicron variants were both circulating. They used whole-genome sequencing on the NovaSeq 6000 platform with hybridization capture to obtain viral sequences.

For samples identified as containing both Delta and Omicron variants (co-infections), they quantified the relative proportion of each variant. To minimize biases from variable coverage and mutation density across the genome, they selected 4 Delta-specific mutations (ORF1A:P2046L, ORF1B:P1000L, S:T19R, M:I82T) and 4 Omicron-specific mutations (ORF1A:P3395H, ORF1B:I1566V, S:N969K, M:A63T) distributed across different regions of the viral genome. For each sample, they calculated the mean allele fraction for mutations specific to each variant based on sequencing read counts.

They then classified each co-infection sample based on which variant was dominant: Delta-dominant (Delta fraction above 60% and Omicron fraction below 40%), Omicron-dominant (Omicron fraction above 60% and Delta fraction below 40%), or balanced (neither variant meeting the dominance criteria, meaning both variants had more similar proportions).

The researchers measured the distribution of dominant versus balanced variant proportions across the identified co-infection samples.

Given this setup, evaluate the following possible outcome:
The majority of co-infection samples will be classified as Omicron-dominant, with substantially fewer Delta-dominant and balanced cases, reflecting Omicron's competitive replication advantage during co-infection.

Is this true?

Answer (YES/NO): NO